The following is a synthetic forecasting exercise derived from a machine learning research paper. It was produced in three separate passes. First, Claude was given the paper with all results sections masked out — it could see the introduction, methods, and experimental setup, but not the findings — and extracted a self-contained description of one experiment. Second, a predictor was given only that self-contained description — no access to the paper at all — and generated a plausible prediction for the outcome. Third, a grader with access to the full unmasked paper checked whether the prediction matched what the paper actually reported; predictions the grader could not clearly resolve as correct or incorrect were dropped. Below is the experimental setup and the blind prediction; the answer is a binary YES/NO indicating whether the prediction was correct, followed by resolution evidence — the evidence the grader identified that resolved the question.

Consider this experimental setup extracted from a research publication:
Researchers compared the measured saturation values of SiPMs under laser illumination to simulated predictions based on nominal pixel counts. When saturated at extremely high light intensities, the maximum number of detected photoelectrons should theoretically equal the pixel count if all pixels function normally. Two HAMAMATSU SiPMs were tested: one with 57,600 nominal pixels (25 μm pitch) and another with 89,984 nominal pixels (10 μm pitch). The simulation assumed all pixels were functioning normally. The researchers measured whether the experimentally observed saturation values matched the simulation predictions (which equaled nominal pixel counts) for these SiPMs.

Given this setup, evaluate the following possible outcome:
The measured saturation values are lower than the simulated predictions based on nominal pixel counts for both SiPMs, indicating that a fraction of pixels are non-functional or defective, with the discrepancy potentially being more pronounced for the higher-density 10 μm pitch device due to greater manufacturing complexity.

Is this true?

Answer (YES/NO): NO